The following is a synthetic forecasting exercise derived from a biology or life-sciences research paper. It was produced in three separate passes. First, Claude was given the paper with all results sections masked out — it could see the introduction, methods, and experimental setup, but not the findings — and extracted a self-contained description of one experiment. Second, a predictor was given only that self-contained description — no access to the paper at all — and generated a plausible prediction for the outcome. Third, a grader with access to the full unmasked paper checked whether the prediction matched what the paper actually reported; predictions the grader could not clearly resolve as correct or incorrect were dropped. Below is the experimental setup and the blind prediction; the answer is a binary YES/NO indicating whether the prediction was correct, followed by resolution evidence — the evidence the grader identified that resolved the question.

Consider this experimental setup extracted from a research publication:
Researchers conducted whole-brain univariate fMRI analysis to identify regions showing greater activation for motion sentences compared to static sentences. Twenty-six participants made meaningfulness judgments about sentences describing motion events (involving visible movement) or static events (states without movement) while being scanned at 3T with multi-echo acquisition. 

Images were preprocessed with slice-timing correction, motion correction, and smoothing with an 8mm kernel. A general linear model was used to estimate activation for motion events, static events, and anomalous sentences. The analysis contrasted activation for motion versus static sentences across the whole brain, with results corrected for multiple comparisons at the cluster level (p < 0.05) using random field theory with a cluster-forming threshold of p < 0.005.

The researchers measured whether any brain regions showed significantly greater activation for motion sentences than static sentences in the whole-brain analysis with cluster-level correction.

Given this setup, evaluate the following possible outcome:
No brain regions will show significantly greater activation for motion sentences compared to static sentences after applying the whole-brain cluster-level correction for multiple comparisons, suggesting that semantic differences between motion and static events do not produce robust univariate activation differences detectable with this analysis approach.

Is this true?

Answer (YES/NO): YES